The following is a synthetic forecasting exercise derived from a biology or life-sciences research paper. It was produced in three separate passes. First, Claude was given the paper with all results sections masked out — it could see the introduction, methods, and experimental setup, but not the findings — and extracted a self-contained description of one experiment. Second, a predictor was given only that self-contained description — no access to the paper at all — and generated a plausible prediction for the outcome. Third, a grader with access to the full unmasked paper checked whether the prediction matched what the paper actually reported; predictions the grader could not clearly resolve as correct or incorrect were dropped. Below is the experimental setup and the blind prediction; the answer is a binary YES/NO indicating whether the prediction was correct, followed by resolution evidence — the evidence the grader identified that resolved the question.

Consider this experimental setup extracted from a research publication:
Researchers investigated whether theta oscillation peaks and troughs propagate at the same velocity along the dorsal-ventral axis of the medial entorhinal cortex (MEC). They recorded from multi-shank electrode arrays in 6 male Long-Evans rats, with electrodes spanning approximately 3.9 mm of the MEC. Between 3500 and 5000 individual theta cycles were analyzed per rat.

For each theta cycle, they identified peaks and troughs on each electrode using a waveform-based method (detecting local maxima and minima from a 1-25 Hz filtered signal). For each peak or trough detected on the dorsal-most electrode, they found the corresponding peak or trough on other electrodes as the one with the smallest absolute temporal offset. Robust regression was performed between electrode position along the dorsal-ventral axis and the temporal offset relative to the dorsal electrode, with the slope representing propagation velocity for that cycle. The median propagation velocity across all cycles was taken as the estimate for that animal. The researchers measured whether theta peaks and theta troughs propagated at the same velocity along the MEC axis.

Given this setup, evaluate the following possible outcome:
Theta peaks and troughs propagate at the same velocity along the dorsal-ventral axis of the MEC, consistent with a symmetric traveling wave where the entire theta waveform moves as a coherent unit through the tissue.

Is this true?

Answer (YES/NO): NO